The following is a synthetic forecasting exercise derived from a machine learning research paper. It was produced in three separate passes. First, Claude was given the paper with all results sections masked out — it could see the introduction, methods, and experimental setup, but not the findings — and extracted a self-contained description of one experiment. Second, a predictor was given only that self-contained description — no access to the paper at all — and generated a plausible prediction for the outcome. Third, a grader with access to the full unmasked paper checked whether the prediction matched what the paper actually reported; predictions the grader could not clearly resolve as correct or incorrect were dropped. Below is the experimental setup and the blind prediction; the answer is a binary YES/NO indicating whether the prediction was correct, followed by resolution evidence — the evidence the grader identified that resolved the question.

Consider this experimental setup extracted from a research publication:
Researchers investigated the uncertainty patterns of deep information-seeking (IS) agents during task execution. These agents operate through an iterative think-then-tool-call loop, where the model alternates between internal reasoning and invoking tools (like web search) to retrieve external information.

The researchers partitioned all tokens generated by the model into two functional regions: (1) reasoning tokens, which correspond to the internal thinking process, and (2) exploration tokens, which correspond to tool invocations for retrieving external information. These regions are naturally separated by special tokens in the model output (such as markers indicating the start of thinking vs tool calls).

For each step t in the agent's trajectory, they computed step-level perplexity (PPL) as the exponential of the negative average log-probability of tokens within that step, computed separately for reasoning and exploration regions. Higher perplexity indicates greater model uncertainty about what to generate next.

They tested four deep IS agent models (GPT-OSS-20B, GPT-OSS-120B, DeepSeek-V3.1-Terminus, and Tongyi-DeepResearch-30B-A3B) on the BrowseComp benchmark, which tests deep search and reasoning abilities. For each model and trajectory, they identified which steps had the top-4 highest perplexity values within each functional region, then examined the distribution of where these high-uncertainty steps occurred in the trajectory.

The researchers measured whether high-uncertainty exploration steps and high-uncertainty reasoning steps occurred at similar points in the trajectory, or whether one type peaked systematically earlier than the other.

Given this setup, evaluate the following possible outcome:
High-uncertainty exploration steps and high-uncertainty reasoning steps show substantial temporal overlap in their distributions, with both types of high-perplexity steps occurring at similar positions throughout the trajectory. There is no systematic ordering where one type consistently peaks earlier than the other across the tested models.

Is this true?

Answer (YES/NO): NO